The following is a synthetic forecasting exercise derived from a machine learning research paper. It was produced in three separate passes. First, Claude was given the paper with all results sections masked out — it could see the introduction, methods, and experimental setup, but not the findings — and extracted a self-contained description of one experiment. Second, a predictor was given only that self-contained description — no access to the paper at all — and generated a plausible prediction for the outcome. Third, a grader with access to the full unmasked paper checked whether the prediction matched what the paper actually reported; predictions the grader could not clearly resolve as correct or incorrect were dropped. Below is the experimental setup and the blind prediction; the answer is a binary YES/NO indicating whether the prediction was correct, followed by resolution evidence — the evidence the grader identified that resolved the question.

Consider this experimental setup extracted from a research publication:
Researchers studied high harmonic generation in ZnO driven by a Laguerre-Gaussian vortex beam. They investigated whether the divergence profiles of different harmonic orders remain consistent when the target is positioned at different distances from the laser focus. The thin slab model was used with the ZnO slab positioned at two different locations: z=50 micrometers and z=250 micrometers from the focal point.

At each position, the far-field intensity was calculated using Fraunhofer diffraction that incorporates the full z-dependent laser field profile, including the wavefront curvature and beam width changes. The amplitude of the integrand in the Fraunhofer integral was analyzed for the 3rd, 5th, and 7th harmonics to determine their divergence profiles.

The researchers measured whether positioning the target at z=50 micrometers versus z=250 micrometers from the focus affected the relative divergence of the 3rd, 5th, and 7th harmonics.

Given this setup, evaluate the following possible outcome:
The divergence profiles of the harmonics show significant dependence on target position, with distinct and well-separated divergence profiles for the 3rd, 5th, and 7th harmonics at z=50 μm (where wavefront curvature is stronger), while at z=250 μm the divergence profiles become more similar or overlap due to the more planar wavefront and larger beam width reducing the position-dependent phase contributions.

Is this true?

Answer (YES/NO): NO